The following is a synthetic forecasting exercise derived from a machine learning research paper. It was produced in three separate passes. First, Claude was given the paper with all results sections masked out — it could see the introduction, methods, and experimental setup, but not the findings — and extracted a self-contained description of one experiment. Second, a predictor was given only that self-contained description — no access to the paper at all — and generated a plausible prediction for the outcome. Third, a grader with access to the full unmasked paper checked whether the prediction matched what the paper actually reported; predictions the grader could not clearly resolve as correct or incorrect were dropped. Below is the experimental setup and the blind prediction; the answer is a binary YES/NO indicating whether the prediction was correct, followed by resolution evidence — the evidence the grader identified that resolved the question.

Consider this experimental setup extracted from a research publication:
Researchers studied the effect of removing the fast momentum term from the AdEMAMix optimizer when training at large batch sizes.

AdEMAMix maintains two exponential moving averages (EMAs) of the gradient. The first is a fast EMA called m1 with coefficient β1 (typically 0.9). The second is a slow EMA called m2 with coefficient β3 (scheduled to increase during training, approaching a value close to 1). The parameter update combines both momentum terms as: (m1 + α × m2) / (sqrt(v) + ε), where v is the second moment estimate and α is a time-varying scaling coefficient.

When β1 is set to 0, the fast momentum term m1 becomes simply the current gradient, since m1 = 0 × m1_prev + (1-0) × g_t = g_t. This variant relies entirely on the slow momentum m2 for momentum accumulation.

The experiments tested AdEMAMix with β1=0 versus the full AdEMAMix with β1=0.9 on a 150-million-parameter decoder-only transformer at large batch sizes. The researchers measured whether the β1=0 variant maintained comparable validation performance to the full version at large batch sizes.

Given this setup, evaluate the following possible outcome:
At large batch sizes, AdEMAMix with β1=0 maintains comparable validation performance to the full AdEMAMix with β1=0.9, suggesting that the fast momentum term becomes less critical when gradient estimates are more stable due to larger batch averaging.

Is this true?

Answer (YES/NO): NO